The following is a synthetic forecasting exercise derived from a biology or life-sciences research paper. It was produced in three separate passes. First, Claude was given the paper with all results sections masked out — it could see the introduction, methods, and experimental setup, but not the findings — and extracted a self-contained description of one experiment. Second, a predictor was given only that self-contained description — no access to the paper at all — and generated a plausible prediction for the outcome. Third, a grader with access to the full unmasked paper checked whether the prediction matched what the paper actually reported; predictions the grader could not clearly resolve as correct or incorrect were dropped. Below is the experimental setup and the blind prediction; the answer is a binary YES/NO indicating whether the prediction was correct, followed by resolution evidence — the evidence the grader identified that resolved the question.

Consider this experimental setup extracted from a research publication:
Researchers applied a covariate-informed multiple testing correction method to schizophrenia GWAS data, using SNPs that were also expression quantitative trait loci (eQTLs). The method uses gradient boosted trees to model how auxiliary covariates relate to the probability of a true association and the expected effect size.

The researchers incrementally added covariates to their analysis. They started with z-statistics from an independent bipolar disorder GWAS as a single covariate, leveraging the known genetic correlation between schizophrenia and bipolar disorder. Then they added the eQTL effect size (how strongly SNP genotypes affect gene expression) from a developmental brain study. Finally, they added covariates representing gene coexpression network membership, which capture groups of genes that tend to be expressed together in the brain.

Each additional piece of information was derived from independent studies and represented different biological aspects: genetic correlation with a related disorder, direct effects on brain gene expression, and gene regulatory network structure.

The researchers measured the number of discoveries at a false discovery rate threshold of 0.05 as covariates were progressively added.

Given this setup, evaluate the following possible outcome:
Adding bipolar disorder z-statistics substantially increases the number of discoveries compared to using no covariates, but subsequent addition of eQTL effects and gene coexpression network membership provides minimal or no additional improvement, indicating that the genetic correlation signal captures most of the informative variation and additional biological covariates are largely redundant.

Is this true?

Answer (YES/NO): NO